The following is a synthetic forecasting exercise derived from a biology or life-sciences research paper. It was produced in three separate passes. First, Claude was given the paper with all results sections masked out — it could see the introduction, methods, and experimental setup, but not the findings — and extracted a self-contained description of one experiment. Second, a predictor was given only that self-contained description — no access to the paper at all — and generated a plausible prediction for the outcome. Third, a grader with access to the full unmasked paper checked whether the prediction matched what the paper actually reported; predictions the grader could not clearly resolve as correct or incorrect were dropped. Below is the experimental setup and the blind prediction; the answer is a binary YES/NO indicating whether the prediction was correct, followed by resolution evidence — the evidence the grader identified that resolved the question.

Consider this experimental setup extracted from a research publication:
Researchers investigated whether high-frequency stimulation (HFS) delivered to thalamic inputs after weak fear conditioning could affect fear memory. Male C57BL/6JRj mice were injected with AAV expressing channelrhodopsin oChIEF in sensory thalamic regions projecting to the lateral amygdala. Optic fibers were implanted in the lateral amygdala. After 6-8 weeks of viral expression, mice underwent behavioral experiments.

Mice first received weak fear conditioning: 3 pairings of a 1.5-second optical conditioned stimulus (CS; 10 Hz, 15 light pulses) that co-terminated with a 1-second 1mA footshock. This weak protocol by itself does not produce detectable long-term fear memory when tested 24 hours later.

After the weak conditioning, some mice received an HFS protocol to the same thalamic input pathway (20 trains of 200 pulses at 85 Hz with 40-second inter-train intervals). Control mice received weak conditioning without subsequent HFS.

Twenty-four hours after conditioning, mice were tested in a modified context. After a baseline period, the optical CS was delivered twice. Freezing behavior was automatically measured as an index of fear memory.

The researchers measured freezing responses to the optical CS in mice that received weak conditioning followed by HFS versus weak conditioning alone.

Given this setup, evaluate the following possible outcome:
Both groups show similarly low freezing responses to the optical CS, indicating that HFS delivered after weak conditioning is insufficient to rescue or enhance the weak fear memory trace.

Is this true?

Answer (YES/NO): NO